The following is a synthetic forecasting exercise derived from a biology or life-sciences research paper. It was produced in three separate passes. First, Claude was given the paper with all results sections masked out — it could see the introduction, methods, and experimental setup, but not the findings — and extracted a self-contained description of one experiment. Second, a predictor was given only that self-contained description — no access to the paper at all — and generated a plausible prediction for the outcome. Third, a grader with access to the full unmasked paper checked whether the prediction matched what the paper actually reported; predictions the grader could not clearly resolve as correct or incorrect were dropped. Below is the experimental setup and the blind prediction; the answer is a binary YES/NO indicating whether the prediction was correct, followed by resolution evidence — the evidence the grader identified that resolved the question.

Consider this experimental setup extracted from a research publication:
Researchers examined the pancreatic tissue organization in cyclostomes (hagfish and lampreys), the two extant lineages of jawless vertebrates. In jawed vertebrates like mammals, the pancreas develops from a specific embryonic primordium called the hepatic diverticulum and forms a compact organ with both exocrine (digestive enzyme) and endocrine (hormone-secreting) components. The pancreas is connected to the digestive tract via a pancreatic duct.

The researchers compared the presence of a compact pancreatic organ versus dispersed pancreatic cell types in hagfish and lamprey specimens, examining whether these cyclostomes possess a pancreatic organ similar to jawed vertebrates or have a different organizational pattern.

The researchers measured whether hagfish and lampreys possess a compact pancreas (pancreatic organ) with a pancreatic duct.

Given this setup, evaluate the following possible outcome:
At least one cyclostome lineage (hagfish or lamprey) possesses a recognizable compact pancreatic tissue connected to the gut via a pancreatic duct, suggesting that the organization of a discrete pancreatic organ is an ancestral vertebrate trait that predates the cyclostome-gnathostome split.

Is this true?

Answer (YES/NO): NO